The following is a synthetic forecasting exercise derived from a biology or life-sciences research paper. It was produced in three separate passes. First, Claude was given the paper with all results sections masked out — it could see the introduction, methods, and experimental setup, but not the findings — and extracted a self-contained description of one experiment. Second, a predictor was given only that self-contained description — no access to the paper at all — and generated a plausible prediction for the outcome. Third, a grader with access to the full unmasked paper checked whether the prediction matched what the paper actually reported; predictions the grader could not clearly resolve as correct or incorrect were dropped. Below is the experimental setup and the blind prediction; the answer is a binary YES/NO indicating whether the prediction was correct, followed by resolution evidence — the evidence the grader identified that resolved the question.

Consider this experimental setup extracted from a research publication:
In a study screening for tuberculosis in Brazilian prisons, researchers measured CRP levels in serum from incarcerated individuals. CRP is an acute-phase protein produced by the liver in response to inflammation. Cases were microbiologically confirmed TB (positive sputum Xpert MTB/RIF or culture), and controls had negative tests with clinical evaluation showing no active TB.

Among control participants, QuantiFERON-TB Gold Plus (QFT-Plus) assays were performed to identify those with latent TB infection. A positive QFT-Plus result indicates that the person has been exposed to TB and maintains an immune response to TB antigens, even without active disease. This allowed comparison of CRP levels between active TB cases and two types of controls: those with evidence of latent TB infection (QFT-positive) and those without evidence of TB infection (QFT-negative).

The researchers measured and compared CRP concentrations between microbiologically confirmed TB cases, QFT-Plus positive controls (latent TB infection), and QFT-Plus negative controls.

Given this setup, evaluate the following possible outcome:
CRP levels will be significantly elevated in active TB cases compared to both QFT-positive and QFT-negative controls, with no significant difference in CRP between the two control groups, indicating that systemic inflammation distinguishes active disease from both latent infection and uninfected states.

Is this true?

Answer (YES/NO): YES